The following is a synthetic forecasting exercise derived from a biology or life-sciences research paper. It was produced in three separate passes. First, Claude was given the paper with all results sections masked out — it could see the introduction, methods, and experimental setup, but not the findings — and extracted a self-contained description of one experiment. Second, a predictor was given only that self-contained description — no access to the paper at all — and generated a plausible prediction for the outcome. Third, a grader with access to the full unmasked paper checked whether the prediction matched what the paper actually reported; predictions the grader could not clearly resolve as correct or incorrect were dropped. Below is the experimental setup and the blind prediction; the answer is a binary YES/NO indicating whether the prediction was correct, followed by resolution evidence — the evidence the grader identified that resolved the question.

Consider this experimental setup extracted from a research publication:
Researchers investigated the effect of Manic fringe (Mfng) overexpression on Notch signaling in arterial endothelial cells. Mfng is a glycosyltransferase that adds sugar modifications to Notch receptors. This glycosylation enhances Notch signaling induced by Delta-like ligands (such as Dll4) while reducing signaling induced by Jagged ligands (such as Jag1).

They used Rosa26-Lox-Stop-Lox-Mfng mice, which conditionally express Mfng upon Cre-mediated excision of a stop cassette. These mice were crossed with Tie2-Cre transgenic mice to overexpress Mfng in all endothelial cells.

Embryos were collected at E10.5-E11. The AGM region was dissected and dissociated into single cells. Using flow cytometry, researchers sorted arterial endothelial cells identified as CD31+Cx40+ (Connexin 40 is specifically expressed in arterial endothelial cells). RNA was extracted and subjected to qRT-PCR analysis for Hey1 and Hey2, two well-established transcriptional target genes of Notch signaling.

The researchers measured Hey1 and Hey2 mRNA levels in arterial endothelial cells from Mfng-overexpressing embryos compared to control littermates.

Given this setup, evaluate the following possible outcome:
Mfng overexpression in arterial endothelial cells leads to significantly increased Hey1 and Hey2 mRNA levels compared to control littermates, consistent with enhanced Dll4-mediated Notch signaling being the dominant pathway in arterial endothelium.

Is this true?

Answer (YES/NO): NO